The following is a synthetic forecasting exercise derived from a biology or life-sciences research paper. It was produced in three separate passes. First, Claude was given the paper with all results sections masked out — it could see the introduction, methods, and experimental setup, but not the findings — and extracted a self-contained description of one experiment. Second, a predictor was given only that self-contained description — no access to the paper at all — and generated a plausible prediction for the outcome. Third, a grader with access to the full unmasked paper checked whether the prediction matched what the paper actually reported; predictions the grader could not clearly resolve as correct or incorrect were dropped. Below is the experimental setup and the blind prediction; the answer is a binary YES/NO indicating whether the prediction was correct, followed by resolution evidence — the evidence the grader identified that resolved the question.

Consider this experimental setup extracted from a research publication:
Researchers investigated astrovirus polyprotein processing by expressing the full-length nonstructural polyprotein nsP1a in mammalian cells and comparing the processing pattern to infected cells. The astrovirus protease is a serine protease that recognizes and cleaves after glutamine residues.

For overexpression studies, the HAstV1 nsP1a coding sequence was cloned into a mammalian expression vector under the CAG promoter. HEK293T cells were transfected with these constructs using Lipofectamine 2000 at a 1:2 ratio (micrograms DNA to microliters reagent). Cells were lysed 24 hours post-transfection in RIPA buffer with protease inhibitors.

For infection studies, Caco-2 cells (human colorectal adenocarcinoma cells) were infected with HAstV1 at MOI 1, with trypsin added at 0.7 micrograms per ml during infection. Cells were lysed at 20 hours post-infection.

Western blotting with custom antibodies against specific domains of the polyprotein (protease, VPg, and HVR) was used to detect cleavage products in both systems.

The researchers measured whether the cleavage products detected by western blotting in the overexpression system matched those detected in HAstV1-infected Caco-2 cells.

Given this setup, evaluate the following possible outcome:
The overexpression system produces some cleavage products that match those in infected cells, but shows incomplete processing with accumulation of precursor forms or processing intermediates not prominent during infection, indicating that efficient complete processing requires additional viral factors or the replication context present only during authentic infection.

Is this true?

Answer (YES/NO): NO